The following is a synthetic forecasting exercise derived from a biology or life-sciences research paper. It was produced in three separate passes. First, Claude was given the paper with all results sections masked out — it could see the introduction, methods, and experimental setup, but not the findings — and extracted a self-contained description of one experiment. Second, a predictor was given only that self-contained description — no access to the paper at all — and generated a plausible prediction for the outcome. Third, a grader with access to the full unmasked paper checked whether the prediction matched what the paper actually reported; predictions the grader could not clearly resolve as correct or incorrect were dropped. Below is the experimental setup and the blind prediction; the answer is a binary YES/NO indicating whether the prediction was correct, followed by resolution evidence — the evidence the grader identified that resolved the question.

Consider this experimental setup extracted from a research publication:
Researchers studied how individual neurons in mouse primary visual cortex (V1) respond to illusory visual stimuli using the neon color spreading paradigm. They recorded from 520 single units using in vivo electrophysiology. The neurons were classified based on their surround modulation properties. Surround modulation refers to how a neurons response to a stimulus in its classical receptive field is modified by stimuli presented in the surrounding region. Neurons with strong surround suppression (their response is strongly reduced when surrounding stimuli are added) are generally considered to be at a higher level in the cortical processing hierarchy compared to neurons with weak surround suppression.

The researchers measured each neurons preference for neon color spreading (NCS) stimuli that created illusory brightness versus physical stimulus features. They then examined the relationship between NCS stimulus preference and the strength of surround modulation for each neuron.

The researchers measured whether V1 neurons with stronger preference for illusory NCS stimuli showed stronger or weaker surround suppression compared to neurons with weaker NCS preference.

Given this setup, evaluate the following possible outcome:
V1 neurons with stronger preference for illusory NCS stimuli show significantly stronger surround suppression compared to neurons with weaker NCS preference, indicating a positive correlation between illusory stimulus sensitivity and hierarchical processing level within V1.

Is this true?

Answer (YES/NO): YES